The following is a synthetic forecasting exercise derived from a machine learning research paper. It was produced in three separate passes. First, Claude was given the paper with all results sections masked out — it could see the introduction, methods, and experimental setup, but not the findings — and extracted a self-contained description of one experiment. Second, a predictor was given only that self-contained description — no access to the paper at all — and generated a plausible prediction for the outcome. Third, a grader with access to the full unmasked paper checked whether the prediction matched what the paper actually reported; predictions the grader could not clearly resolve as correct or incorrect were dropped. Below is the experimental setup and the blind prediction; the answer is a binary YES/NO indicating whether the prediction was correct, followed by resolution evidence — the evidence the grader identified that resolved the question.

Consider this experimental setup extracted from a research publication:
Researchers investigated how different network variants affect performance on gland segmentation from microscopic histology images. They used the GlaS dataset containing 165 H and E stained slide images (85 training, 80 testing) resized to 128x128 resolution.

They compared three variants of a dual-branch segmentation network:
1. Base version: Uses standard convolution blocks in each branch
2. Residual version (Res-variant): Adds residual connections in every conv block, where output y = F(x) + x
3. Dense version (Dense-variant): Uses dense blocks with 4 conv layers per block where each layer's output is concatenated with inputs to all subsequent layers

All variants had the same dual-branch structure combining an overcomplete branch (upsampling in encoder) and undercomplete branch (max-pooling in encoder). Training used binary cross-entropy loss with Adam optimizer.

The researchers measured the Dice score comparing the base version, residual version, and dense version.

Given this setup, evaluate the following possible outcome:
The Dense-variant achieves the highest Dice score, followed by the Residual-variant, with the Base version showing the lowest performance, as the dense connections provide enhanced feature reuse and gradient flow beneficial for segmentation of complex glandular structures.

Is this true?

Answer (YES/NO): YES